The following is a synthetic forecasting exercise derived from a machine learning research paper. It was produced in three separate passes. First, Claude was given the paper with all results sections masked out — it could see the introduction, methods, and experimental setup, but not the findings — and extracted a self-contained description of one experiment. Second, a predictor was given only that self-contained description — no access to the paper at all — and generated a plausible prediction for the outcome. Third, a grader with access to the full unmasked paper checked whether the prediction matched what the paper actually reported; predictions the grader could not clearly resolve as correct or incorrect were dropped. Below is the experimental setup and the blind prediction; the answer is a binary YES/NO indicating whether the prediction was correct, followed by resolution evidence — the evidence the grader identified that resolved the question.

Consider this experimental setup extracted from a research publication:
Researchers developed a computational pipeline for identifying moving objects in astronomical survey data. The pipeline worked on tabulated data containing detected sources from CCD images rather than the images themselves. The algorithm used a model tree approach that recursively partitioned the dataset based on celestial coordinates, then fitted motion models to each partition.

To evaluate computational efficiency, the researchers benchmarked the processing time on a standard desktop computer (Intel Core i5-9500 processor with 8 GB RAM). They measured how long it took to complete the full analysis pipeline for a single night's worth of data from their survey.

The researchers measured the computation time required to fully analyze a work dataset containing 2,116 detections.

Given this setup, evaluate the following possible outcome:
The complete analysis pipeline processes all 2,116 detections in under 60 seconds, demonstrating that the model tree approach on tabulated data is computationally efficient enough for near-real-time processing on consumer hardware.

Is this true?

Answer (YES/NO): YES